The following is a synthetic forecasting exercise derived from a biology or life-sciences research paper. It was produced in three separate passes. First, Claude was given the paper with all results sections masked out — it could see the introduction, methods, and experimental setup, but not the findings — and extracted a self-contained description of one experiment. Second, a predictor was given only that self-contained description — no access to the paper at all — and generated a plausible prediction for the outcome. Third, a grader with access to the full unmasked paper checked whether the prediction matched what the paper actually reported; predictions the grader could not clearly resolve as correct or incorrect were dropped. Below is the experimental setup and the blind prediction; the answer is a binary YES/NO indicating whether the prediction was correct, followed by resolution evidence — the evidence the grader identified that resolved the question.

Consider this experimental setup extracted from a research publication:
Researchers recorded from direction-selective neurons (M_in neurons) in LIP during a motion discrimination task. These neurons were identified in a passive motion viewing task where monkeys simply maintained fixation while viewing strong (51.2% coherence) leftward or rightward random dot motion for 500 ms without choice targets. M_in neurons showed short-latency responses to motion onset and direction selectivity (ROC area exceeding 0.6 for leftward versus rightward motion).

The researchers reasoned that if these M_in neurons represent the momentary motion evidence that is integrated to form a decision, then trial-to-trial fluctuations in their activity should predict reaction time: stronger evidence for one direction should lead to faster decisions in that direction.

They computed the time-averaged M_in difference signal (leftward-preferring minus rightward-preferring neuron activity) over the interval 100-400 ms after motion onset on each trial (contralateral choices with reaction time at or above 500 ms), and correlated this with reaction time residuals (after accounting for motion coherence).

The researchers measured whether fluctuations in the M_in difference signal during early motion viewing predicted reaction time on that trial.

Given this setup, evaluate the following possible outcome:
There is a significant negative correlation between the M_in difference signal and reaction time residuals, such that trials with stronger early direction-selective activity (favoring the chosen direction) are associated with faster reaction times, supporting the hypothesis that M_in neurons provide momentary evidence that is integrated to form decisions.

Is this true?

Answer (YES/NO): YES